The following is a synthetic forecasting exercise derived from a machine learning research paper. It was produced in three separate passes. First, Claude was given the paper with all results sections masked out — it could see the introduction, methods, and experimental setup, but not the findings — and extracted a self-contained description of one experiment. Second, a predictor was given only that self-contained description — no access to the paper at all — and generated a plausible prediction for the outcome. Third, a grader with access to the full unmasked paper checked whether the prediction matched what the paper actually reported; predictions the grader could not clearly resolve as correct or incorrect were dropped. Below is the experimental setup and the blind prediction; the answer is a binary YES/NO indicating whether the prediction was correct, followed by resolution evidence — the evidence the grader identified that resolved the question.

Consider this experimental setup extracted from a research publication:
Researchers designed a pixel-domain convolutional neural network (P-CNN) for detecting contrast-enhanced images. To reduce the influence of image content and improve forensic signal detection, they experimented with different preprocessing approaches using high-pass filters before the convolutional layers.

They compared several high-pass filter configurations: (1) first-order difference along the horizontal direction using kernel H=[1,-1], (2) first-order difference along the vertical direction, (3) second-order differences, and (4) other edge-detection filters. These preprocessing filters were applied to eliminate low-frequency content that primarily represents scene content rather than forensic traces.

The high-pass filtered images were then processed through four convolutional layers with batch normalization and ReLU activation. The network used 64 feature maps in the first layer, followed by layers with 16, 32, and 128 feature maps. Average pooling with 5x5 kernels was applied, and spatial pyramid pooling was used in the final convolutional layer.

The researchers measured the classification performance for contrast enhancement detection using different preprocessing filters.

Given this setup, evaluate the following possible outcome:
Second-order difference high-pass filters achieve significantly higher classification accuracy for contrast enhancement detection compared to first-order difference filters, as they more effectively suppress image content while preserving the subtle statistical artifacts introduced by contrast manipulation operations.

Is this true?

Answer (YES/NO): NO